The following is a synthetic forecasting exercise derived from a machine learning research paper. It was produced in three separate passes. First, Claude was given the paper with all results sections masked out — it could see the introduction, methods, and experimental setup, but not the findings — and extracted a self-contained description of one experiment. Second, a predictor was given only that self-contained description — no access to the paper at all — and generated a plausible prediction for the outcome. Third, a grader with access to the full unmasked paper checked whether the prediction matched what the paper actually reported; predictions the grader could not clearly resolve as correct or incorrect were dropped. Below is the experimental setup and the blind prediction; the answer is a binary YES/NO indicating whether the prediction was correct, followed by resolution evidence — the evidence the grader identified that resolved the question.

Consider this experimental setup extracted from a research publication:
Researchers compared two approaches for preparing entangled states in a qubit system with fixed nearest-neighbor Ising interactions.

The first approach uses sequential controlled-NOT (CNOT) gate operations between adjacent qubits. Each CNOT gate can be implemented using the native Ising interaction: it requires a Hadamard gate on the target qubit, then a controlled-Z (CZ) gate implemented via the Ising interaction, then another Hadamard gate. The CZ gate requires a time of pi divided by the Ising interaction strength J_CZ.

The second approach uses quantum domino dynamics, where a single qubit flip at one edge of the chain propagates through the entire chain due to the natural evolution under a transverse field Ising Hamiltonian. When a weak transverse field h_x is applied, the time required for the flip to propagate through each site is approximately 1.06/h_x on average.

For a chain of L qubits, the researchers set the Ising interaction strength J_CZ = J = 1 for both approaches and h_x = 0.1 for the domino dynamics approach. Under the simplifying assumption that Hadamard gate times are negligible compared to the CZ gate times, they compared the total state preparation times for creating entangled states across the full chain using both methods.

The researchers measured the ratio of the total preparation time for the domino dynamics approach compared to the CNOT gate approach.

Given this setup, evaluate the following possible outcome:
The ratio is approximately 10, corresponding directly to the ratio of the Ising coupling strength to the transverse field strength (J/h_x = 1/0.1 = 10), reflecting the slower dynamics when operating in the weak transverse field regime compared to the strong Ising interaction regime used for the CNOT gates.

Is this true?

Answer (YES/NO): NO